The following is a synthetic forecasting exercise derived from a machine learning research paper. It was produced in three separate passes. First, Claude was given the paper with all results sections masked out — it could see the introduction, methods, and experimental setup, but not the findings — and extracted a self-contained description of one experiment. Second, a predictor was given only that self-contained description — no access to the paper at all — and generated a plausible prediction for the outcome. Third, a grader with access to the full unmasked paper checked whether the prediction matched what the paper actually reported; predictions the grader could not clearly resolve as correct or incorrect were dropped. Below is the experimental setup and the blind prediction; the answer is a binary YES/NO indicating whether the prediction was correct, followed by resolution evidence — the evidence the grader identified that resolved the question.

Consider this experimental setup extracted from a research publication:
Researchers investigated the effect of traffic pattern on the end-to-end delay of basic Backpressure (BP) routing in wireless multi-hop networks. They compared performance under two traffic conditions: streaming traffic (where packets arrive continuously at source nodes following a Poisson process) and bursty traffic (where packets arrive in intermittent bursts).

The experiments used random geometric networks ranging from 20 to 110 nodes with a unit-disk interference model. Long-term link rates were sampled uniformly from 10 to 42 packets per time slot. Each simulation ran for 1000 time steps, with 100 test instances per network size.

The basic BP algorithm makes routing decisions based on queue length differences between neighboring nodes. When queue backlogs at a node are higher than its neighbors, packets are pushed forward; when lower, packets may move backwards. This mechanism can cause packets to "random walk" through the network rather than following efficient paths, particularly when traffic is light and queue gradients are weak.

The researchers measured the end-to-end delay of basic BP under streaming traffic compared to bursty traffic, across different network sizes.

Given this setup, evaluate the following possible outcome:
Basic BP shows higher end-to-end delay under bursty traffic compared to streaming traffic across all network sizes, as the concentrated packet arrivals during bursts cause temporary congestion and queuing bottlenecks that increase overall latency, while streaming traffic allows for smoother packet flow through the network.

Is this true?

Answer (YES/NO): YES